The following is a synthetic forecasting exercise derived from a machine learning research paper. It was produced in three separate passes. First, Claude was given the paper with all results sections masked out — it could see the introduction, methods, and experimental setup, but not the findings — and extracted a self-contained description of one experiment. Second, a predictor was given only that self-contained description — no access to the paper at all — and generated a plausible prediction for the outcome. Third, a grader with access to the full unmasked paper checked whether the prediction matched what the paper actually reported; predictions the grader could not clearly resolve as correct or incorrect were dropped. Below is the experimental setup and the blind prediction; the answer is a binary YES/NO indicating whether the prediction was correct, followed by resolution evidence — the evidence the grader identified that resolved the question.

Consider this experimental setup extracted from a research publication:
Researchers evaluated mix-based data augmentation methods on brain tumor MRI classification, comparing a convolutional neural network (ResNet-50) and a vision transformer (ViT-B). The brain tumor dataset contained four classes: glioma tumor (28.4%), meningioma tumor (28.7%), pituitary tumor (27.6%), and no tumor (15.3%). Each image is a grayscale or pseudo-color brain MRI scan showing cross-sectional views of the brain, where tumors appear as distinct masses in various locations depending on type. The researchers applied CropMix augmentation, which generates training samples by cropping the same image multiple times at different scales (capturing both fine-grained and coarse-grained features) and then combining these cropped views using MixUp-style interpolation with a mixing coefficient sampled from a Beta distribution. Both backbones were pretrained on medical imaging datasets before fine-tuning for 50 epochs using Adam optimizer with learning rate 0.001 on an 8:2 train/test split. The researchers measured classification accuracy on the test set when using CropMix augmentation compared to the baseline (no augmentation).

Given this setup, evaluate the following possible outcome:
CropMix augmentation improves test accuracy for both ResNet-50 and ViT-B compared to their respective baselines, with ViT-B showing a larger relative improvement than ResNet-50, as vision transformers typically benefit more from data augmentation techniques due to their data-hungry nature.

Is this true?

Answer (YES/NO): NO